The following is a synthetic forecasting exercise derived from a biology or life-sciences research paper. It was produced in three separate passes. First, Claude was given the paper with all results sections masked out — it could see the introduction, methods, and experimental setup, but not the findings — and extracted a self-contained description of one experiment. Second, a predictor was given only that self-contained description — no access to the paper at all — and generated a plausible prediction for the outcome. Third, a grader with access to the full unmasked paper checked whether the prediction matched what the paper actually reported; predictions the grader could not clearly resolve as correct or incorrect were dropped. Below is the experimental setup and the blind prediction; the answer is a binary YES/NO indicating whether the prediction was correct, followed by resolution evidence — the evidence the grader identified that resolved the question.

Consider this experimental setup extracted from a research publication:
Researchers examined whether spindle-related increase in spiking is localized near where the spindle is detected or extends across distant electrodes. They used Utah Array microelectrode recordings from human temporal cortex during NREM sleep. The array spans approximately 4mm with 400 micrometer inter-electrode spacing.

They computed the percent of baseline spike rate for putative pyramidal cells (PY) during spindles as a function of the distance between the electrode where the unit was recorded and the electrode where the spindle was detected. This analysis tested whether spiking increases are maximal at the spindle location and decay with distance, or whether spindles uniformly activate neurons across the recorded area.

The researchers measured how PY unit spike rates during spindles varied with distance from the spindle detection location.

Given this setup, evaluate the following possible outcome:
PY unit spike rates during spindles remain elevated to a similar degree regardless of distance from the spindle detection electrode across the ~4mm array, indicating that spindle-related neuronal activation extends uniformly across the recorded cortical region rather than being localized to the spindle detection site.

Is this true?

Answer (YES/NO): NO